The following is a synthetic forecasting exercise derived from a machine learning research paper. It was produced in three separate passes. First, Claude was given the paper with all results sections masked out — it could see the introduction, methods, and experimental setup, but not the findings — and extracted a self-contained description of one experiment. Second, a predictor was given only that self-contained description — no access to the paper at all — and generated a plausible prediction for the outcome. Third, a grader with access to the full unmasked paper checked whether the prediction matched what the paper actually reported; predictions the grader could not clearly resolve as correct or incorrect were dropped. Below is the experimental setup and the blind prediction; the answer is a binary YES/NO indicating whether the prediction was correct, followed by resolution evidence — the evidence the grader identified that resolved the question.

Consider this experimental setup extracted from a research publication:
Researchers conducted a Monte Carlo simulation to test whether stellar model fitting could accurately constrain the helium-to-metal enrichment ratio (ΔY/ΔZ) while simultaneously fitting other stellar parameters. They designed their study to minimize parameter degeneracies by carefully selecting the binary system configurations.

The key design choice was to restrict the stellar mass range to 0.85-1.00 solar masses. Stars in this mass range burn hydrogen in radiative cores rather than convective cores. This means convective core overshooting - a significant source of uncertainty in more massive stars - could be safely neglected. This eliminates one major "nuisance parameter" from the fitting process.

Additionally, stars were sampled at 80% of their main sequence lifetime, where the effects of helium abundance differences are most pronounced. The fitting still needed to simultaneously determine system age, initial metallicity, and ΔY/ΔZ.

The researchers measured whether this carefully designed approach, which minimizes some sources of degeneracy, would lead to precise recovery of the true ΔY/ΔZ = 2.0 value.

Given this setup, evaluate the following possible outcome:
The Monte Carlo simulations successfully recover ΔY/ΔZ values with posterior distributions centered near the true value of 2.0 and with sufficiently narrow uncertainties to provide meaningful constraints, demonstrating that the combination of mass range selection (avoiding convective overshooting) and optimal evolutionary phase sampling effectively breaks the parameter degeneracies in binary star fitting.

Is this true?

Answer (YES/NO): NO